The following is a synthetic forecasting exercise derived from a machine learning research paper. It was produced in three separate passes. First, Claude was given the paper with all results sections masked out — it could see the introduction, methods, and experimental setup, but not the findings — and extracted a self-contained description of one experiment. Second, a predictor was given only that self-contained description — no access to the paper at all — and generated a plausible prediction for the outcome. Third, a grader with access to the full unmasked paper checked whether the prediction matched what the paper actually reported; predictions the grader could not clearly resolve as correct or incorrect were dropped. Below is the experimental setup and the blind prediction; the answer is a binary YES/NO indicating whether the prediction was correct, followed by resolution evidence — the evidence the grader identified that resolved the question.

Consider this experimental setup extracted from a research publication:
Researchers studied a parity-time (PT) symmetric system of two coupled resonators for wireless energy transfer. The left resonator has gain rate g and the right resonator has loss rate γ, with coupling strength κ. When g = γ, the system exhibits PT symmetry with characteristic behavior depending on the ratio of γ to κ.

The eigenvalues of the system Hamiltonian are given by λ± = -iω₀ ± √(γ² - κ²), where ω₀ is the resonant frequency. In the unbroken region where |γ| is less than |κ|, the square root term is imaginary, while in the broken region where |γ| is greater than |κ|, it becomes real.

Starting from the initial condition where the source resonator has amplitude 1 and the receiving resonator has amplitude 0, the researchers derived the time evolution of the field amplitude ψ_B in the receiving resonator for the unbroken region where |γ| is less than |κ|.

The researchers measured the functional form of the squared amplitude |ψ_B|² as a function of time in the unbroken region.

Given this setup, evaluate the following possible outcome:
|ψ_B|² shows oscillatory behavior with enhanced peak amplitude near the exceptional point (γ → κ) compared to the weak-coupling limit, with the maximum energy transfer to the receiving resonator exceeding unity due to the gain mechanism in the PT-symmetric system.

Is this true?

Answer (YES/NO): YES